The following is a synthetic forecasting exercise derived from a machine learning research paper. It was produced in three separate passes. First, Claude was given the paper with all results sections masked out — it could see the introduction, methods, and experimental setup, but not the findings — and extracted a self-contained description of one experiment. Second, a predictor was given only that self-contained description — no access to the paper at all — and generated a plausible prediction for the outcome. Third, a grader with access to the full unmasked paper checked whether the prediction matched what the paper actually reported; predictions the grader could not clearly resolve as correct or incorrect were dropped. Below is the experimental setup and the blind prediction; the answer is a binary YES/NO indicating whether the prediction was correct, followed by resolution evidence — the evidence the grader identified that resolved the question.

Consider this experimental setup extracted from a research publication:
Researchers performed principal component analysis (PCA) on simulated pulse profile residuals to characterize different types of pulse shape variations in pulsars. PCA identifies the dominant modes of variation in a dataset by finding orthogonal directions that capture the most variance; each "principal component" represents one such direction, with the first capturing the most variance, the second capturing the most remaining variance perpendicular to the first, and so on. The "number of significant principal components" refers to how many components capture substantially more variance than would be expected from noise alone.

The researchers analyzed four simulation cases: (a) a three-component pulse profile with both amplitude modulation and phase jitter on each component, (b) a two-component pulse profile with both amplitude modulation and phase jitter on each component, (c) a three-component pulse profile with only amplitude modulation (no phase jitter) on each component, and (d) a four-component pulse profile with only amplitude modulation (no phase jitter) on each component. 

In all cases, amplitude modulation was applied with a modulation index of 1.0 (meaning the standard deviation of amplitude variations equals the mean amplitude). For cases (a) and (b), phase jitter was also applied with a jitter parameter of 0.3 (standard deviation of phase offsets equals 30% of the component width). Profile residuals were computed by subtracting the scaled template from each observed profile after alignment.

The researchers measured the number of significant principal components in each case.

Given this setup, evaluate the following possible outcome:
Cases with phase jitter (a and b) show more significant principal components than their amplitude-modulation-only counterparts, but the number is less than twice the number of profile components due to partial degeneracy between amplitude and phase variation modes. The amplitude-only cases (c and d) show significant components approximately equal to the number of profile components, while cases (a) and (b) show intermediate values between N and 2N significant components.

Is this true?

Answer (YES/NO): NO